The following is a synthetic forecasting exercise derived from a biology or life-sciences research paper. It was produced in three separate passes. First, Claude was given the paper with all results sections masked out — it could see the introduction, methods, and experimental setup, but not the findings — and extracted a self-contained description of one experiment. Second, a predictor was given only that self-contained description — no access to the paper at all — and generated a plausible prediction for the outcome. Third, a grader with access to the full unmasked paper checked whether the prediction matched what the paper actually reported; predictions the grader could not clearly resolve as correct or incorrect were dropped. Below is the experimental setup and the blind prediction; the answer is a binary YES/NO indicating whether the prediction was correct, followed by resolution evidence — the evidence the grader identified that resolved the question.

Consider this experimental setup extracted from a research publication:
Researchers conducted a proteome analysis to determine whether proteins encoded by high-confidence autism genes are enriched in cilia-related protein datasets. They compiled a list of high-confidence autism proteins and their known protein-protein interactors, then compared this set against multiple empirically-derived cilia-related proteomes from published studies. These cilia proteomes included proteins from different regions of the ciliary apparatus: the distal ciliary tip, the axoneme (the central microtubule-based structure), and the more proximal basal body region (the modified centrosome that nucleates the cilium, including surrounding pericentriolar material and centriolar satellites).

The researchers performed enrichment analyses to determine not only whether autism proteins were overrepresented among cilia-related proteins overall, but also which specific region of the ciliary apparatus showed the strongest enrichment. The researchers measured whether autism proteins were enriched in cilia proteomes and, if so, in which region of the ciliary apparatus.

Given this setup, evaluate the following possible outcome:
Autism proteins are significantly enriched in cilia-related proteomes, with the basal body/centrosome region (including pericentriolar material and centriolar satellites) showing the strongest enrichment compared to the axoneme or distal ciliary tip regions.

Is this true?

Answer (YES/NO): YES